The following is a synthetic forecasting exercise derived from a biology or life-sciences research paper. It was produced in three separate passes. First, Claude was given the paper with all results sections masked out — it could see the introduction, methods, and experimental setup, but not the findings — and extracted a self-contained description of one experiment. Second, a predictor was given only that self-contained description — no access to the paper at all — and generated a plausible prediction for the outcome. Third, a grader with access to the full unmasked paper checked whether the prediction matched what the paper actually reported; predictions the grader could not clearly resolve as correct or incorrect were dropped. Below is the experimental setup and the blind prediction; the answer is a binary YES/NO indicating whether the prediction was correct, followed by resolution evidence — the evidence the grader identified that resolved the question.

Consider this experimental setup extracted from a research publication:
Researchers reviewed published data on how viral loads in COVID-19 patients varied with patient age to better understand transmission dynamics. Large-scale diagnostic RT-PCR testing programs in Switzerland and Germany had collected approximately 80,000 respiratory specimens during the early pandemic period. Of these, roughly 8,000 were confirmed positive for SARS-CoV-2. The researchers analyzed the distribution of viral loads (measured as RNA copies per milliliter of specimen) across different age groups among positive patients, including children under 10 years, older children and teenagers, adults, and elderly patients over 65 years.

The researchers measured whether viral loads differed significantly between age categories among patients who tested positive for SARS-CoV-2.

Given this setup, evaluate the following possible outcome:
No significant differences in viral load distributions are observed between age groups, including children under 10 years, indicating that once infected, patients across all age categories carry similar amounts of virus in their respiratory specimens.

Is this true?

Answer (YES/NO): YES